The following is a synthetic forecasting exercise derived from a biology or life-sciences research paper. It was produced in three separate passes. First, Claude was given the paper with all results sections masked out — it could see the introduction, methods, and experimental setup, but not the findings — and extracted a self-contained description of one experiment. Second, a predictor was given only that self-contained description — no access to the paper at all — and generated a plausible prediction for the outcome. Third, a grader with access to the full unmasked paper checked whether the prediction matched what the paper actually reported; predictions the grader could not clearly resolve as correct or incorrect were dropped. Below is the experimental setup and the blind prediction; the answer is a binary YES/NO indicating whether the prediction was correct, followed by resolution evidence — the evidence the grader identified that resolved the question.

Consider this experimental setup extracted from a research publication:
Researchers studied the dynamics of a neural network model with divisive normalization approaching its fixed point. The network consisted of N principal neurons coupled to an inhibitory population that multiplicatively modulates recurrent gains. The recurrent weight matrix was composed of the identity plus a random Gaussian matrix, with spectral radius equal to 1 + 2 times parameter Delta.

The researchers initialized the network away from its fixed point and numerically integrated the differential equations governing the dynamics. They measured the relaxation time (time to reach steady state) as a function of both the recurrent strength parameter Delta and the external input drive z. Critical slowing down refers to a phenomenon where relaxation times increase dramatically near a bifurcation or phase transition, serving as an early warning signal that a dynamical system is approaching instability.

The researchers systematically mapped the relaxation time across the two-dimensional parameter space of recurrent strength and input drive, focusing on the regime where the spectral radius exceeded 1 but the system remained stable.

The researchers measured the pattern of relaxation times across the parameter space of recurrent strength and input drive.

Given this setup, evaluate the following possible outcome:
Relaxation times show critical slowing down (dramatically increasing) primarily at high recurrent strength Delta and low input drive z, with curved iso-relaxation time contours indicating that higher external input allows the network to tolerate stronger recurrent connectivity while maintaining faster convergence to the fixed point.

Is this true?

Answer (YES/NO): YES